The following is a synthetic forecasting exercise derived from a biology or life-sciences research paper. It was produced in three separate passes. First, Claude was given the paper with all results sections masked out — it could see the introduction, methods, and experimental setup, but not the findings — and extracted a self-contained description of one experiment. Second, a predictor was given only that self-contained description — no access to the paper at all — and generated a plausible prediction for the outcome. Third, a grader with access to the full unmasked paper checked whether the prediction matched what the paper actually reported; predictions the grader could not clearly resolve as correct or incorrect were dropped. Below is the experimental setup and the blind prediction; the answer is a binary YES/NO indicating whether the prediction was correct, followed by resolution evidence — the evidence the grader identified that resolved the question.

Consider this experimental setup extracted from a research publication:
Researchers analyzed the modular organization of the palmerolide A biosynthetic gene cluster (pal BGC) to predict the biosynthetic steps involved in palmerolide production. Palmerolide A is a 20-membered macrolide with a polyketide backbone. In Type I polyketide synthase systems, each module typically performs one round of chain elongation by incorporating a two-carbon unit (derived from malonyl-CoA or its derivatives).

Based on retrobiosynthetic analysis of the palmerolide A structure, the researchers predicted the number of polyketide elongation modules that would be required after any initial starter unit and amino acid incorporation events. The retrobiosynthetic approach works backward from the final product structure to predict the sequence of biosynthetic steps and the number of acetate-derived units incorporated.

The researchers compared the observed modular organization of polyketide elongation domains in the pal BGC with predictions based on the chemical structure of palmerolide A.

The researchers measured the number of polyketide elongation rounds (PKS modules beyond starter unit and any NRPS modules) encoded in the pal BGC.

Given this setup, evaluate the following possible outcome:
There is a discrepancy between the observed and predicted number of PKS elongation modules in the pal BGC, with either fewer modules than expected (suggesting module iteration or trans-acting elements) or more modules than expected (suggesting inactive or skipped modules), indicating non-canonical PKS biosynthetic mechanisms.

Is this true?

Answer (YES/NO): NO